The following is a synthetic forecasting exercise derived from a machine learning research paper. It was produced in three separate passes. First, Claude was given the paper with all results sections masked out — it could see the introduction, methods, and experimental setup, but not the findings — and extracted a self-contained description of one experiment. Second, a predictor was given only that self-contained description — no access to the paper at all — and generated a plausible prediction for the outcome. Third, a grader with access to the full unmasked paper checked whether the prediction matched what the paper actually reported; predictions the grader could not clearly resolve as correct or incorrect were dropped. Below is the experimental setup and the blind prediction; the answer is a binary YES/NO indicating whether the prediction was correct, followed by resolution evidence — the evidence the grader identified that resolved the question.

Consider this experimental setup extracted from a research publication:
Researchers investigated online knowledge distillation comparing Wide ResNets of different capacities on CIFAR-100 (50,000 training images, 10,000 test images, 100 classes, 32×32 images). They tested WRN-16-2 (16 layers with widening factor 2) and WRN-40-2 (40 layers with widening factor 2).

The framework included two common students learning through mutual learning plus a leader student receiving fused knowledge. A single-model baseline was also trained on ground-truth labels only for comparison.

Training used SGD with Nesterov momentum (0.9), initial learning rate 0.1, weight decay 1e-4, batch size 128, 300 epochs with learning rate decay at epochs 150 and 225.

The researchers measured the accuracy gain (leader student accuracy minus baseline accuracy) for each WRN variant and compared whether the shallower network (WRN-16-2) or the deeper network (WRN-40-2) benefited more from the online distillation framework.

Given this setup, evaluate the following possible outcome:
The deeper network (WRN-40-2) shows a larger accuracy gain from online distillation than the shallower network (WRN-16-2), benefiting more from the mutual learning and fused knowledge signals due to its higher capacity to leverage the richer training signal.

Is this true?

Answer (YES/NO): NO